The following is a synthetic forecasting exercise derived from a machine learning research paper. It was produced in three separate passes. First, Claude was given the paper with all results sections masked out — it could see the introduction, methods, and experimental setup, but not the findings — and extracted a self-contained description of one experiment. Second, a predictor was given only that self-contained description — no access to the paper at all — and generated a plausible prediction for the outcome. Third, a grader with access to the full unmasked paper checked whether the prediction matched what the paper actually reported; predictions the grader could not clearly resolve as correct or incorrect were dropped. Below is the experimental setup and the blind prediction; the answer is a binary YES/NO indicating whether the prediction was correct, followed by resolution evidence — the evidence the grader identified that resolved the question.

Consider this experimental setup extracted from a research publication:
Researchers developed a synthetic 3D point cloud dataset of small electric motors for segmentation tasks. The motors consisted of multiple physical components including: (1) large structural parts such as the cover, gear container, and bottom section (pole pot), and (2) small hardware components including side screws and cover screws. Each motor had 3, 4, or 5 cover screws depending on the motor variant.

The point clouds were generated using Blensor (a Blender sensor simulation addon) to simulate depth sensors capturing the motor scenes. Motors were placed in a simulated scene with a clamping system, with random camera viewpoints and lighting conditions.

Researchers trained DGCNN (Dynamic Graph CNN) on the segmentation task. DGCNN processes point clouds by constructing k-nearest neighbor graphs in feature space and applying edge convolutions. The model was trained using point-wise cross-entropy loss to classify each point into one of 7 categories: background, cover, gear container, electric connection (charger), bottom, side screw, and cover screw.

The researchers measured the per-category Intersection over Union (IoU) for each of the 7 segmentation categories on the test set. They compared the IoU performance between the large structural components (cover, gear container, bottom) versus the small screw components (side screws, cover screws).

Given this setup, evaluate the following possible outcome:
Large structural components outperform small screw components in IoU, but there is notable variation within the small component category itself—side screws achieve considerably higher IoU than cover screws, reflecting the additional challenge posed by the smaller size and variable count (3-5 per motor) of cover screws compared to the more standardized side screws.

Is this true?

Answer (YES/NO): NO